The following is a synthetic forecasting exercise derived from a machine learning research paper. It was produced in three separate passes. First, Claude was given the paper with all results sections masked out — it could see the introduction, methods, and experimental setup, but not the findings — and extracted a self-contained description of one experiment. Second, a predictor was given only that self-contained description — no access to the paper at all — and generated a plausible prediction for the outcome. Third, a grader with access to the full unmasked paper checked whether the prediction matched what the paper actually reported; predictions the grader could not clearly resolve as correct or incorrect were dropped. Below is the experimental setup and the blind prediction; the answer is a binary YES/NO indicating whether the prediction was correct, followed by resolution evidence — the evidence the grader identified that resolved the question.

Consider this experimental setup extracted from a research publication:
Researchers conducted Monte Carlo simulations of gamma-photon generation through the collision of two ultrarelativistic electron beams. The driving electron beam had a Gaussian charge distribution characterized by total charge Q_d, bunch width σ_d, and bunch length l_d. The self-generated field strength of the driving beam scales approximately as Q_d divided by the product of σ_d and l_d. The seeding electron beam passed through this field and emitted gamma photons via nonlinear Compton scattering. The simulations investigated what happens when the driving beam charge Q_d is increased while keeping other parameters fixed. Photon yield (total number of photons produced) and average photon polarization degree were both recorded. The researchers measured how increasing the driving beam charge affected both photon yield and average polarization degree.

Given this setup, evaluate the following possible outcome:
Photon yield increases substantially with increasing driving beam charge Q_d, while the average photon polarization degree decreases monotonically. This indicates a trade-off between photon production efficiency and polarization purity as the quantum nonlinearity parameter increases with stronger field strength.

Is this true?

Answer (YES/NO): YES